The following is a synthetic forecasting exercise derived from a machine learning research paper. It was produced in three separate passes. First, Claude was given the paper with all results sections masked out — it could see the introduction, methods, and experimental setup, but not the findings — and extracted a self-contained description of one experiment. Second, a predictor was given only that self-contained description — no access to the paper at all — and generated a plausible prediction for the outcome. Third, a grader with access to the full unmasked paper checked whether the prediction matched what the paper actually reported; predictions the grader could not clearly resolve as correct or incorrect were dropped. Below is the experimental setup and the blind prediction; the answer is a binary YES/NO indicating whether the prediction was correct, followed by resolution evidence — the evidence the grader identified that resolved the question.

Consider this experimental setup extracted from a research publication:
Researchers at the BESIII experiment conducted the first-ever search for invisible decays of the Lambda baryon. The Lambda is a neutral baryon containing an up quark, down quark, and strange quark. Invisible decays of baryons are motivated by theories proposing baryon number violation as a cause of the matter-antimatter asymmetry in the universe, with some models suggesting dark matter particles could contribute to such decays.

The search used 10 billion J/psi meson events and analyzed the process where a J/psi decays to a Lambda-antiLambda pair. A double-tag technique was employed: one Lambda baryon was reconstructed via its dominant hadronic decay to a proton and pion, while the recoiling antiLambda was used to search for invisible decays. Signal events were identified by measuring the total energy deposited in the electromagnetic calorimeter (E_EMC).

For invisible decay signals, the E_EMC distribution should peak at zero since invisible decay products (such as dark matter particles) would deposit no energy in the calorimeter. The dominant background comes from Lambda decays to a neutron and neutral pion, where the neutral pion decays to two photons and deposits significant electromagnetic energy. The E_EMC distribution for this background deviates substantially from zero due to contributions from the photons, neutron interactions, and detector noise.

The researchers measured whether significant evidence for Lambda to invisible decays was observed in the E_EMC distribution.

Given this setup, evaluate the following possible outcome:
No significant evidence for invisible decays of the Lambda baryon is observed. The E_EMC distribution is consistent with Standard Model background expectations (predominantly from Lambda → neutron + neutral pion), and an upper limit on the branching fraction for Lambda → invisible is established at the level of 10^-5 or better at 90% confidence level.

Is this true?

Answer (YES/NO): YES